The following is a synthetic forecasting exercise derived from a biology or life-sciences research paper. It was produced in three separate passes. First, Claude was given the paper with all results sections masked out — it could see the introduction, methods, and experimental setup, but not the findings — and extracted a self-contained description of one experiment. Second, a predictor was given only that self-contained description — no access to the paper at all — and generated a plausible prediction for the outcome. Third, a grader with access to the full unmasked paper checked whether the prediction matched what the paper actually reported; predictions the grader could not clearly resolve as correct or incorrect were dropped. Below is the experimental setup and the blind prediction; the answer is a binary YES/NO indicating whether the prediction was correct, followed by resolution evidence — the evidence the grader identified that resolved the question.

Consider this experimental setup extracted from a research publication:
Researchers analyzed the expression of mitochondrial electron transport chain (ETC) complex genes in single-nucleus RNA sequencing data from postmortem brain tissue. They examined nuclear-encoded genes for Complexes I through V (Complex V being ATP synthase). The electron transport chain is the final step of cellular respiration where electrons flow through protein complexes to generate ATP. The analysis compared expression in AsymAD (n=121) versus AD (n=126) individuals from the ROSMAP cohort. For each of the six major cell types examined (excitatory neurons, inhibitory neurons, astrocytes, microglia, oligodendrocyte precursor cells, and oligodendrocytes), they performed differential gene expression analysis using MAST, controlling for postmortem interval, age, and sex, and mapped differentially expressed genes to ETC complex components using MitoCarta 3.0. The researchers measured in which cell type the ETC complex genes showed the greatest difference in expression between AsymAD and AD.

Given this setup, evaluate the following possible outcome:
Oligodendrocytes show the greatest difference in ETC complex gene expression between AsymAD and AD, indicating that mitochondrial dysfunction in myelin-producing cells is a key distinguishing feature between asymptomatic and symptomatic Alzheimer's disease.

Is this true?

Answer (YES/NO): NO